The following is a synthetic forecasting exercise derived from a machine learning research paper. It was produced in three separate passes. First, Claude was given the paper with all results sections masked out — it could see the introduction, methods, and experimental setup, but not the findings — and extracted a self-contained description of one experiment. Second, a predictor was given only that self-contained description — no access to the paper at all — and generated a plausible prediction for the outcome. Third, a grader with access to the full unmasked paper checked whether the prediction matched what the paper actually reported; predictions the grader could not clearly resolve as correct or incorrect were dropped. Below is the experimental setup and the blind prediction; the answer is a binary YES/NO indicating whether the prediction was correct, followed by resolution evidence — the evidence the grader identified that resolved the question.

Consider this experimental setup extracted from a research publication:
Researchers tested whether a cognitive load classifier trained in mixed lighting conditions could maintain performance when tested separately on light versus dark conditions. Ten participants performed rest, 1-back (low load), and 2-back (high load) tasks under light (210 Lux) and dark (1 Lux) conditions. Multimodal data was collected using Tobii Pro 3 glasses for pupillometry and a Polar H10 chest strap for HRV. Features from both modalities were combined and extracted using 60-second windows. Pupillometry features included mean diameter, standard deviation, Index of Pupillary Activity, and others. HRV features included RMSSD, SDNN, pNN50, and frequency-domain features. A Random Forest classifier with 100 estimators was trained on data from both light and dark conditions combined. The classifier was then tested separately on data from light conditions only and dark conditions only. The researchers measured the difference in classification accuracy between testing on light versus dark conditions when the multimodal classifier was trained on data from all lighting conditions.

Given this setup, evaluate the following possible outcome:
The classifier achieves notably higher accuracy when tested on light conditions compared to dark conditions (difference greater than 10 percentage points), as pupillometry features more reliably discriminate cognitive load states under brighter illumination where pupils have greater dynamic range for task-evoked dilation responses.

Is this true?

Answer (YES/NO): NO